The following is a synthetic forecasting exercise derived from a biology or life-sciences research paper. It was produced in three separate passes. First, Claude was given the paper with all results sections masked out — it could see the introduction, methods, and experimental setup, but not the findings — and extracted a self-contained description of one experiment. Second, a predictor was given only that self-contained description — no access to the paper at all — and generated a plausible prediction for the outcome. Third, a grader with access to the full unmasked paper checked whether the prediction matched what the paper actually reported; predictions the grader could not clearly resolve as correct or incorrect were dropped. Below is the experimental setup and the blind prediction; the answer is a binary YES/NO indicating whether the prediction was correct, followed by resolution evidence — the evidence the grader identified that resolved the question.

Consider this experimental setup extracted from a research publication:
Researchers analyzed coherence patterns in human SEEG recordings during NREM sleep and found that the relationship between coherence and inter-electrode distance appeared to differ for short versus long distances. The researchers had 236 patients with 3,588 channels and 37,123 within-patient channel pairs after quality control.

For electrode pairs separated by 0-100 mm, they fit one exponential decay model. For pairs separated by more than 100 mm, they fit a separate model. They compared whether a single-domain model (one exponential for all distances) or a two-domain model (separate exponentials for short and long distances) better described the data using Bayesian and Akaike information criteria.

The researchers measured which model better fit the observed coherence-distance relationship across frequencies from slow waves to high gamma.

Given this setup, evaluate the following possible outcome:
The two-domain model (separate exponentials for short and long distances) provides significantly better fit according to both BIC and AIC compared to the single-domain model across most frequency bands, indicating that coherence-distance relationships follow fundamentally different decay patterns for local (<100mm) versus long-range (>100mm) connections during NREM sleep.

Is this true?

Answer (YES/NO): YES